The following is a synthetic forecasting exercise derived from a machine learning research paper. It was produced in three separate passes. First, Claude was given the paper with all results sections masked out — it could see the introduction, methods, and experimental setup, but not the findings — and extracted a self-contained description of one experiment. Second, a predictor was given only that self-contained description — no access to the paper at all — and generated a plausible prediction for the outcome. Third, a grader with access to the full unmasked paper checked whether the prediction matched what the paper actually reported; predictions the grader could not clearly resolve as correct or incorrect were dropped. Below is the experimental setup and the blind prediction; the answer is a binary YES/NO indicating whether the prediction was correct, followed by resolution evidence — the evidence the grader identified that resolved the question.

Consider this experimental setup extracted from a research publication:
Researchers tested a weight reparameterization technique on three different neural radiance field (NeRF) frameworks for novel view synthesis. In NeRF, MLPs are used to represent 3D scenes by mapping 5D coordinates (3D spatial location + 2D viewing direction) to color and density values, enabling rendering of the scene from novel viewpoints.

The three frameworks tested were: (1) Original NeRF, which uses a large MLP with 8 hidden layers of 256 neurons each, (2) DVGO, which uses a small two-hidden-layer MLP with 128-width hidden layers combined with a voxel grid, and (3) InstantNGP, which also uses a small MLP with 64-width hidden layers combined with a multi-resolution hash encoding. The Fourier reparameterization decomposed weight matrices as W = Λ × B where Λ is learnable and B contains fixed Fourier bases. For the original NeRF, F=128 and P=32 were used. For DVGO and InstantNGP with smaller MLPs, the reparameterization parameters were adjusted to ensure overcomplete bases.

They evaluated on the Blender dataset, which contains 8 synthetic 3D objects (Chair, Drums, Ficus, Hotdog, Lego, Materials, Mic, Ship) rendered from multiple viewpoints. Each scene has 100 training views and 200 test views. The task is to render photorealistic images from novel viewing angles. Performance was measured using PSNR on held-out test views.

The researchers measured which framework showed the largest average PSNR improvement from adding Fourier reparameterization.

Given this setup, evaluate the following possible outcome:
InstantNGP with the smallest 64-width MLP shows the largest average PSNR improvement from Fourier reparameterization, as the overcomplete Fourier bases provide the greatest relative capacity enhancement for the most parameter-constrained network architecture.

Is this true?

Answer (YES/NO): NO